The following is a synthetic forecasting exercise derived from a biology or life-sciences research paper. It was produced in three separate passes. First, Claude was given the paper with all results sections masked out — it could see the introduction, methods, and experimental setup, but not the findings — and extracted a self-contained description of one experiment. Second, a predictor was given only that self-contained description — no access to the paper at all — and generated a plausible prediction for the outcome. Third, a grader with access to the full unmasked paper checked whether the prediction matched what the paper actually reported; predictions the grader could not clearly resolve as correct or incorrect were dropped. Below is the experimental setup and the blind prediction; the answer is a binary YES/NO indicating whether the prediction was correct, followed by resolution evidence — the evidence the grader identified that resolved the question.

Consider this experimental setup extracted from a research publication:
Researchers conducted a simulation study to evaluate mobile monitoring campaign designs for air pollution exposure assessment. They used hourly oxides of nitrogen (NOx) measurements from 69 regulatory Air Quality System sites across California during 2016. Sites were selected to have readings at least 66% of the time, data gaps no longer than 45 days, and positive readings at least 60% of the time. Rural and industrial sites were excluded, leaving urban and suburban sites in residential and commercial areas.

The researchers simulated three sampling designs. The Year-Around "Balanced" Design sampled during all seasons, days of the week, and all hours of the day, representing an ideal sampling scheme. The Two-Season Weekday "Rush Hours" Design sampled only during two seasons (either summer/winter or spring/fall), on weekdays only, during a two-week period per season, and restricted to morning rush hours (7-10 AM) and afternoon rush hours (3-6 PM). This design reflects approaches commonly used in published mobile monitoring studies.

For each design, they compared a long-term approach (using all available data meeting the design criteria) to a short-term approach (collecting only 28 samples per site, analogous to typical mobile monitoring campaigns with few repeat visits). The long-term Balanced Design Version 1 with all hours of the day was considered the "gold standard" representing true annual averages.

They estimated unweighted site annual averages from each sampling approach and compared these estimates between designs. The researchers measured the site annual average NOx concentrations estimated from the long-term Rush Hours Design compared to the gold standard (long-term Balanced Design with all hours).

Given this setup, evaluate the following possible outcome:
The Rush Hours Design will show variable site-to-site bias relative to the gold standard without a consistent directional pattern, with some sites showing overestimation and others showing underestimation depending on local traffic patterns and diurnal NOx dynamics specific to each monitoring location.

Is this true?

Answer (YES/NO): NO